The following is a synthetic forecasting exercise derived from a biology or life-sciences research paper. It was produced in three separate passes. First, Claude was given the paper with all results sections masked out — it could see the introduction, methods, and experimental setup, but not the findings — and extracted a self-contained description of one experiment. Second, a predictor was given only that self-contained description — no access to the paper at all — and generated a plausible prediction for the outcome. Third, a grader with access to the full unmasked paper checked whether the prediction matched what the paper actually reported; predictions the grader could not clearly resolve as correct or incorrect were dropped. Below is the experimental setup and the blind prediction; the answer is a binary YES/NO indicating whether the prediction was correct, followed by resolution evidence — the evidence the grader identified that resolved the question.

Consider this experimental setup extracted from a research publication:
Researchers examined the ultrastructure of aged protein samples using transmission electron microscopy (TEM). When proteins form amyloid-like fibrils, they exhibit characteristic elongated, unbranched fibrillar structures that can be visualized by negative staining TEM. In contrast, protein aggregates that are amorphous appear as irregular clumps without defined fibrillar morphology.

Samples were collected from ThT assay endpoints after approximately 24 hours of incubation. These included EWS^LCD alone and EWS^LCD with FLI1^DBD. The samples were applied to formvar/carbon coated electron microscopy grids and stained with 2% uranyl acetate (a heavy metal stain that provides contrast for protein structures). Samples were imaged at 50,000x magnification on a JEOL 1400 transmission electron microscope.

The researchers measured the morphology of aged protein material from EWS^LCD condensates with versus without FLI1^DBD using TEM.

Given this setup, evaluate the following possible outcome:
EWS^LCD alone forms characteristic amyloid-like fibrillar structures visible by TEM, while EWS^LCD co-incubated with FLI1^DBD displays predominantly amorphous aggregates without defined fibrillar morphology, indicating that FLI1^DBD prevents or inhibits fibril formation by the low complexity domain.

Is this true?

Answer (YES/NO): NO